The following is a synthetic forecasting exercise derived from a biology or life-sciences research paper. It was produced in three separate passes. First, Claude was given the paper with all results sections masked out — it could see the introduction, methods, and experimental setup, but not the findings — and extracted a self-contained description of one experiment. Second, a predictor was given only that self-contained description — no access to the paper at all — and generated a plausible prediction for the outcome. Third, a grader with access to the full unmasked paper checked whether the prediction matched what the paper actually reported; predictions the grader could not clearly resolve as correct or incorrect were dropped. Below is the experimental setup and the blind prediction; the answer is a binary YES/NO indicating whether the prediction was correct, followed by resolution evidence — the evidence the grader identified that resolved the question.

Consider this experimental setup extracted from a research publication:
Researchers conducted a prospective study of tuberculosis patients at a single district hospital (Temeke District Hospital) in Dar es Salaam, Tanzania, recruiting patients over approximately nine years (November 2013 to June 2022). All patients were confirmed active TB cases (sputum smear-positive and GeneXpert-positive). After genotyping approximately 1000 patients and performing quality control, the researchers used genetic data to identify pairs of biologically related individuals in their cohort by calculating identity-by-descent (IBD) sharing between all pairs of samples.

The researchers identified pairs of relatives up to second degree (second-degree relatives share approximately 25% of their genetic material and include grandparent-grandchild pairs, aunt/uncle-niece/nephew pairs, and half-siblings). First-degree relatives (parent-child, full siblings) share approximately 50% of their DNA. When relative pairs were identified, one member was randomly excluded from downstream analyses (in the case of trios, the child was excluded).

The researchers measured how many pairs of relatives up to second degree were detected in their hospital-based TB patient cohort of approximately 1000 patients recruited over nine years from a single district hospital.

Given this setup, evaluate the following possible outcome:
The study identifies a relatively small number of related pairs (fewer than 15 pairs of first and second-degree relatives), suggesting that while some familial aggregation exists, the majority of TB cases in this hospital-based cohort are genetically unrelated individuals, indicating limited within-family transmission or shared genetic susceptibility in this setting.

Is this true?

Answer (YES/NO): NO